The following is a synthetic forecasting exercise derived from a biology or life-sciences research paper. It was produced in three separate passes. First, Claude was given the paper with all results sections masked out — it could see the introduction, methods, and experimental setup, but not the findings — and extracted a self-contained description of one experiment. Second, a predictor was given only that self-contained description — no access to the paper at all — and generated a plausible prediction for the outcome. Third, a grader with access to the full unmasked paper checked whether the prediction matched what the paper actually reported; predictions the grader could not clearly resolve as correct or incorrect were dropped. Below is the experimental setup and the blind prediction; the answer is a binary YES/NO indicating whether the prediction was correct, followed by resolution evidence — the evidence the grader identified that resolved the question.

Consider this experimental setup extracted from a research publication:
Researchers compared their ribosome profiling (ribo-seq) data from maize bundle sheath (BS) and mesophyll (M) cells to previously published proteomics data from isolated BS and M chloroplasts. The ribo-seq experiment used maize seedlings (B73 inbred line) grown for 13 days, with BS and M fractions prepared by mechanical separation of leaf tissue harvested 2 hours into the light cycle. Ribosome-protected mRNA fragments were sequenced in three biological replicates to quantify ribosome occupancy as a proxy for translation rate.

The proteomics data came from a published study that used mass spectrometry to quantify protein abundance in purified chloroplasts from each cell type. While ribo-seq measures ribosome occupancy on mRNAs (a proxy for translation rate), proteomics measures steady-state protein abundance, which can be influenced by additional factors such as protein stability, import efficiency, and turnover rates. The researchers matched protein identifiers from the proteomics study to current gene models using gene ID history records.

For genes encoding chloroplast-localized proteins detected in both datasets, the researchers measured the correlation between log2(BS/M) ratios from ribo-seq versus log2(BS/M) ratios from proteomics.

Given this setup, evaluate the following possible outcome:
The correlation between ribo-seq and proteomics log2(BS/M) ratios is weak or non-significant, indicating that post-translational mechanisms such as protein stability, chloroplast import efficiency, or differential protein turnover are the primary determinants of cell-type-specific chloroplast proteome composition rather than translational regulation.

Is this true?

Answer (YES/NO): NO